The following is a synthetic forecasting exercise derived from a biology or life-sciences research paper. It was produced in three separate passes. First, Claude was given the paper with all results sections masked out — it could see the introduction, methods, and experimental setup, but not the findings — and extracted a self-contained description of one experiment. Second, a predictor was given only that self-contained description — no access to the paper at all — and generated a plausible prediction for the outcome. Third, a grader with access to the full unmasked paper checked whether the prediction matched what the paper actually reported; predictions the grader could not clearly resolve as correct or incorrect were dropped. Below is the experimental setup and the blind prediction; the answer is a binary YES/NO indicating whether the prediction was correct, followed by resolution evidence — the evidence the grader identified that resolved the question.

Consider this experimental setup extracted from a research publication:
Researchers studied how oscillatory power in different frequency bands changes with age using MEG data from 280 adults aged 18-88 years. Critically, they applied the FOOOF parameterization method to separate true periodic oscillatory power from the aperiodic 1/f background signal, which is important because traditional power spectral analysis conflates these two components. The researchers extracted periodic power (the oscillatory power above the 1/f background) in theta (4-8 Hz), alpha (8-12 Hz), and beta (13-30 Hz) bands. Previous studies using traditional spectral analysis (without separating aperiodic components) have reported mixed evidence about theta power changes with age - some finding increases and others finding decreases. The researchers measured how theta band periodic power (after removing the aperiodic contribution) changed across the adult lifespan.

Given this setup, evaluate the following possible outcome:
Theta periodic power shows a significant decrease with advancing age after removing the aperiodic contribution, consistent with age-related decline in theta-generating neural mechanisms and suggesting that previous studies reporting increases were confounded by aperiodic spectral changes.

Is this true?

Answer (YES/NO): NO